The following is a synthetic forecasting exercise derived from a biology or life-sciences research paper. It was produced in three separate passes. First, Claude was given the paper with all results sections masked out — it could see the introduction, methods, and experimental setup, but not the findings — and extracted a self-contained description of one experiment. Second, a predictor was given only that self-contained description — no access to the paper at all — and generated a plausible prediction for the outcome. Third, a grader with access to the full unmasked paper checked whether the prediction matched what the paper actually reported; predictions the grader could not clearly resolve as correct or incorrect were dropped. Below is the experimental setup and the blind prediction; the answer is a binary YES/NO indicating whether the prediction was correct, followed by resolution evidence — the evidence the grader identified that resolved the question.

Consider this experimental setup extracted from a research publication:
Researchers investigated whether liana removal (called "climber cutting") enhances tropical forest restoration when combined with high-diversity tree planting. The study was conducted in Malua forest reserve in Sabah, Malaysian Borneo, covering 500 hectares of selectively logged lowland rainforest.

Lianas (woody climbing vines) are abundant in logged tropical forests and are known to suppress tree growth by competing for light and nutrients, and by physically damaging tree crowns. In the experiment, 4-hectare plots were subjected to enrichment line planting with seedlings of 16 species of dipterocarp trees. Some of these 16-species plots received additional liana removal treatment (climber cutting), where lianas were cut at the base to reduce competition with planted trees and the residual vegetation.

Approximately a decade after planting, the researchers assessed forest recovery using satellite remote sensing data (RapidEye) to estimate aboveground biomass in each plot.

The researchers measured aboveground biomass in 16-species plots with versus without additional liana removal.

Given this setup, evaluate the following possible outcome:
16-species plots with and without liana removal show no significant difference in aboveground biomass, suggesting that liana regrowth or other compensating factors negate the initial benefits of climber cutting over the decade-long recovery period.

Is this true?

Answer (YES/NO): NO